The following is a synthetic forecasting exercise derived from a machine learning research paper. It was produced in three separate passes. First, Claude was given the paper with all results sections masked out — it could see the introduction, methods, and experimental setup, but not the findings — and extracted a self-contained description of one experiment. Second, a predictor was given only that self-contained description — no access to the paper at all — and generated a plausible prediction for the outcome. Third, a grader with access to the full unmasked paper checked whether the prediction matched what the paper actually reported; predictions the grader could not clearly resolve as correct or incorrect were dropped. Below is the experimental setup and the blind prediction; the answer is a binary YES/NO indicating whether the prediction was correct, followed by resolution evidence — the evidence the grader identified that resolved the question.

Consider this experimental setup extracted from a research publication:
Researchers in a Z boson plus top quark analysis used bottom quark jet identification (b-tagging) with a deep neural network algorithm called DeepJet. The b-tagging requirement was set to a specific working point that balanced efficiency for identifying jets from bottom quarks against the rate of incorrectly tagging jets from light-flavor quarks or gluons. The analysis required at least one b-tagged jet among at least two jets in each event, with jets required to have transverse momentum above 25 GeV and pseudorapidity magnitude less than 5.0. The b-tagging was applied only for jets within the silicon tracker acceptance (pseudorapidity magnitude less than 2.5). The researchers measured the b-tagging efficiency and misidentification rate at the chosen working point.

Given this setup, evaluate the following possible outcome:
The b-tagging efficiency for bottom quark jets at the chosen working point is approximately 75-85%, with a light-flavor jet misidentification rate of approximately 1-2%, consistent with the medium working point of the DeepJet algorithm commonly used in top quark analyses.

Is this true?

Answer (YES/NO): YES